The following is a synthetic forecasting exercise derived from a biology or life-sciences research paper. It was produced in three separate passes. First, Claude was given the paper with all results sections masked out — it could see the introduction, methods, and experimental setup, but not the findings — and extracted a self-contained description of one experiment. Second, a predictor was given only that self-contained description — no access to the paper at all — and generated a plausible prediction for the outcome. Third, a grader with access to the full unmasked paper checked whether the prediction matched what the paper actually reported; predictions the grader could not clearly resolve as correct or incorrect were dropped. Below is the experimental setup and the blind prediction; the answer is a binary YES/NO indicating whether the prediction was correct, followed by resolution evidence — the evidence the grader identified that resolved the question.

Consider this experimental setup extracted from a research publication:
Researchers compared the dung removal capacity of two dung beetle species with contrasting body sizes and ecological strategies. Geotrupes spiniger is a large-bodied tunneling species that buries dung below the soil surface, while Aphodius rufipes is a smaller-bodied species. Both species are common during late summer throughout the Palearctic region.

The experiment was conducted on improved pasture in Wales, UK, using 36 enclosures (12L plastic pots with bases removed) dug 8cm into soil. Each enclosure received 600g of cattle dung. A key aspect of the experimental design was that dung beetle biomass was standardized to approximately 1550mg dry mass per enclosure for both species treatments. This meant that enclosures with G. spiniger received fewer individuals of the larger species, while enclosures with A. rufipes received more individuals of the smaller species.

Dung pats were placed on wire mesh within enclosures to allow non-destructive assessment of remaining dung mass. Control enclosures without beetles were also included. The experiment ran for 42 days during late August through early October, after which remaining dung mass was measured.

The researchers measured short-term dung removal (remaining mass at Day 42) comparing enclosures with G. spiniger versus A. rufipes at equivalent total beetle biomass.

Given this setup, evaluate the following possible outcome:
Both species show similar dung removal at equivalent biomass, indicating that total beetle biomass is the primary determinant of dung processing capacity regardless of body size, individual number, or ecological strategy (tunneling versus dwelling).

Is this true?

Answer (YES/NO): YES